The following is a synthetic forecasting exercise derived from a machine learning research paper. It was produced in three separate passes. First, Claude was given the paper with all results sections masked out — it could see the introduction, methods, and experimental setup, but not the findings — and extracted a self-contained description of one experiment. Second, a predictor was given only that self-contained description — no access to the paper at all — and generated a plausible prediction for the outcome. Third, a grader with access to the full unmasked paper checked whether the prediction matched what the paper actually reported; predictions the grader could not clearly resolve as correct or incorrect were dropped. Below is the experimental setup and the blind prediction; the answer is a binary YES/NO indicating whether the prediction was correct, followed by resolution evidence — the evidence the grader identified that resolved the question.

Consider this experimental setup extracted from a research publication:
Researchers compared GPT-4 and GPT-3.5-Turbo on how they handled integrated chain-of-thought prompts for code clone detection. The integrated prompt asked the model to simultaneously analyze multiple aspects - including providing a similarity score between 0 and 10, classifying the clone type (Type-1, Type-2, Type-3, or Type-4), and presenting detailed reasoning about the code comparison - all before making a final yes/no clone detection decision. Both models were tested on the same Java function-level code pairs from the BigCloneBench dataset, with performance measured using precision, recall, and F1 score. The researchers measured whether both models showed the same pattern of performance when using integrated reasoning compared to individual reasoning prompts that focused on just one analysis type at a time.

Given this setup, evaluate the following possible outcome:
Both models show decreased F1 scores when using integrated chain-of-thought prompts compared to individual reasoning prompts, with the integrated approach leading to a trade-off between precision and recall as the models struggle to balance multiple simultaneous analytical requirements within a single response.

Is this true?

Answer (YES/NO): NO